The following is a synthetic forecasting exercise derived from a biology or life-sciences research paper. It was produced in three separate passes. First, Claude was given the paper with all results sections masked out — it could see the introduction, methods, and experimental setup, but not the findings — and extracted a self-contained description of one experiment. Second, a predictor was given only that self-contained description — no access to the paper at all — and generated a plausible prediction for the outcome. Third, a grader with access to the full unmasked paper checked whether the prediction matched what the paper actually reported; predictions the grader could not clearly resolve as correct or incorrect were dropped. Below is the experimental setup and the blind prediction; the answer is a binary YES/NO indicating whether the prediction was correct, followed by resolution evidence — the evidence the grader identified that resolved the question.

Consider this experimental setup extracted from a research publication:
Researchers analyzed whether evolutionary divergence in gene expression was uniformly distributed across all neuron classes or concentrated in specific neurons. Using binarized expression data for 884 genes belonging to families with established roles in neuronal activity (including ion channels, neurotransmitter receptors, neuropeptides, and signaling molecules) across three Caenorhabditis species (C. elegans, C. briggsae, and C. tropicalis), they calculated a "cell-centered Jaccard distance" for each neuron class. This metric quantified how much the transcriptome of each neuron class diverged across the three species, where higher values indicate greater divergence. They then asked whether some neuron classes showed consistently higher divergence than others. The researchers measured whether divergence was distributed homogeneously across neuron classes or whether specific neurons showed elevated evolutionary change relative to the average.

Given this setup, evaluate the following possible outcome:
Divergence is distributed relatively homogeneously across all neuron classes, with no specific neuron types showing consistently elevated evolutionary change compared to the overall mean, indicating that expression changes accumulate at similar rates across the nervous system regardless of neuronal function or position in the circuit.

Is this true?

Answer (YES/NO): NO